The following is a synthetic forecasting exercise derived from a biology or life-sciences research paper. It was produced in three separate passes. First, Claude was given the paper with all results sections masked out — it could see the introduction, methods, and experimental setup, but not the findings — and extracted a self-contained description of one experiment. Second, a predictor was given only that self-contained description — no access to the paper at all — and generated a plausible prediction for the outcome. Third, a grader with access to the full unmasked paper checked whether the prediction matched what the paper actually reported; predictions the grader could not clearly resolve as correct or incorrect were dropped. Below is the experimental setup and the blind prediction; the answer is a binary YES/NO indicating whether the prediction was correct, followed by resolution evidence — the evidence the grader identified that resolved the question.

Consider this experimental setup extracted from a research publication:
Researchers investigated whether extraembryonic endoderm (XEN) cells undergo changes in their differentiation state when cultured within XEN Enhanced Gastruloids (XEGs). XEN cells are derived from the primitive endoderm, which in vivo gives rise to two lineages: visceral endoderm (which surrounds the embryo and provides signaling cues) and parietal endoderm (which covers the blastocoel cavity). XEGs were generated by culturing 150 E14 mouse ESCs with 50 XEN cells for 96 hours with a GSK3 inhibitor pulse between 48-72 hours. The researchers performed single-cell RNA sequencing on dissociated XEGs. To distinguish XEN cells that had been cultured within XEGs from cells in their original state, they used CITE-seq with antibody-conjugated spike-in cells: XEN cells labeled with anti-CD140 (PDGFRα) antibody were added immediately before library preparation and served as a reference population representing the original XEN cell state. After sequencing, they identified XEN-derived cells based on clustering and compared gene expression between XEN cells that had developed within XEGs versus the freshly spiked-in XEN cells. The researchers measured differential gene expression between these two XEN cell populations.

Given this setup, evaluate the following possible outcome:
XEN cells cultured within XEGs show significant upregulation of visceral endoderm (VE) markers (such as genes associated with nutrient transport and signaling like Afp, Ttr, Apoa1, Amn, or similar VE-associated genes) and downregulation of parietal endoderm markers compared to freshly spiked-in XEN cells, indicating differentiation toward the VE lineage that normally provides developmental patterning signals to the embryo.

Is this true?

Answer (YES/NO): YES